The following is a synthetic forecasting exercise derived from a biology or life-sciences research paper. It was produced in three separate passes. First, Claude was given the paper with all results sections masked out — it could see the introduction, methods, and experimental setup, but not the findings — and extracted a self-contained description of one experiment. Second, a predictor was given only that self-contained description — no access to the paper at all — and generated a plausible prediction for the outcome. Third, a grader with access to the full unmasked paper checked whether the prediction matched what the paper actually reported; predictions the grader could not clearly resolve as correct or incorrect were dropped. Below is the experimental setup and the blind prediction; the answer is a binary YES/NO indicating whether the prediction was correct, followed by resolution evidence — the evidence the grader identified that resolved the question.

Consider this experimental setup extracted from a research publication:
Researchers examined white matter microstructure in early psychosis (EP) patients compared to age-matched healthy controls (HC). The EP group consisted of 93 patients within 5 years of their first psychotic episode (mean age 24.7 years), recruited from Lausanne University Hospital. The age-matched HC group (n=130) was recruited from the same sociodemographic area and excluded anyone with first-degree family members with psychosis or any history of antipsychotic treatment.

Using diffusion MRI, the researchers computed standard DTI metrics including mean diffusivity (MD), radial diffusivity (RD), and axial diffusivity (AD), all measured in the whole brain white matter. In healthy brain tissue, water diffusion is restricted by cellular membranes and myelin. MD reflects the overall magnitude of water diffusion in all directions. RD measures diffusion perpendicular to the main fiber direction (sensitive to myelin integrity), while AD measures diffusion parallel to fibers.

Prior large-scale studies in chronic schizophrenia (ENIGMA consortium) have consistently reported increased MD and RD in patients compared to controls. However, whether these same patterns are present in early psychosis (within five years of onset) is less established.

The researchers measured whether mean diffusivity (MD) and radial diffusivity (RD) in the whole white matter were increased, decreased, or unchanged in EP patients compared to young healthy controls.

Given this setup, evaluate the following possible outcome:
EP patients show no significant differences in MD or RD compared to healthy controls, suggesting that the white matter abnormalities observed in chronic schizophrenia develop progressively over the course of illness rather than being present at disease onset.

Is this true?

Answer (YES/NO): NO